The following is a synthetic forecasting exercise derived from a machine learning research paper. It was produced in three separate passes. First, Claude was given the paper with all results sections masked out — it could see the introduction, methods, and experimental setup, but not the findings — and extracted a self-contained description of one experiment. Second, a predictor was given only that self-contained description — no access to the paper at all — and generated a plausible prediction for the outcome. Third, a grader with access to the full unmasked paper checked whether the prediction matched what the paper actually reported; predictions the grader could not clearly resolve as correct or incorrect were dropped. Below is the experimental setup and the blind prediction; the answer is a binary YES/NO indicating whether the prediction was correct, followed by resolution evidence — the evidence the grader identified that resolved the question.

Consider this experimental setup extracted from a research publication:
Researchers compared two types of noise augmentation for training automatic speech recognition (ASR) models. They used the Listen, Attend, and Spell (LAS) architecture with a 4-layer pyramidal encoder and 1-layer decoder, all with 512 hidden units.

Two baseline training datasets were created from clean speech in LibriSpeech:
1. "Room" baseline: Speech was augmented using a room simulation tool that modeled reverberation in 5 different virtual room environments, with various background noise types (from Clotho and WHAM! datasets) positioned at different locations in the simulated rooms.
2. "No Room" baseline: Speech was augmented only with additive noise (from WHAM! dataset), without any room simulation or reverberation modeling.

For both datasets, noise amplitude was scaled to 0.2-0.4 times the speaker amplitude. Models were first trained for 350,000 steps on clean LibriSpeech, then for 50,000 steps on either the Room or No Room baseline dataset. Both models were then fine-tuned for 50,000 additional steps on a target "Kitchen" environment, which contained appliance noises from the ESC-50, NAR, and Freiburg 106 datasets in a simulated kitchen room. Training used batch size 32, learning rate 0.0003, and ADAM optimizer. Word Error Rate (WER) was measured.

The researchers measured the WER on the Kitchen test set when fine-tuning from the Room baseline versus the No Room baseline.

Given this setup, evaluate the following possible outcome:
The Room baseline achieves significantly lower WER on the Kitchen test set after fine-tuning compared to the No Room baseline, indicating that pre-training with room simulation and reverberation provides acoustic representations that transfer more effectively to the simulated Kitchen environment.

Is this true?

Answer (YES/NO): YES